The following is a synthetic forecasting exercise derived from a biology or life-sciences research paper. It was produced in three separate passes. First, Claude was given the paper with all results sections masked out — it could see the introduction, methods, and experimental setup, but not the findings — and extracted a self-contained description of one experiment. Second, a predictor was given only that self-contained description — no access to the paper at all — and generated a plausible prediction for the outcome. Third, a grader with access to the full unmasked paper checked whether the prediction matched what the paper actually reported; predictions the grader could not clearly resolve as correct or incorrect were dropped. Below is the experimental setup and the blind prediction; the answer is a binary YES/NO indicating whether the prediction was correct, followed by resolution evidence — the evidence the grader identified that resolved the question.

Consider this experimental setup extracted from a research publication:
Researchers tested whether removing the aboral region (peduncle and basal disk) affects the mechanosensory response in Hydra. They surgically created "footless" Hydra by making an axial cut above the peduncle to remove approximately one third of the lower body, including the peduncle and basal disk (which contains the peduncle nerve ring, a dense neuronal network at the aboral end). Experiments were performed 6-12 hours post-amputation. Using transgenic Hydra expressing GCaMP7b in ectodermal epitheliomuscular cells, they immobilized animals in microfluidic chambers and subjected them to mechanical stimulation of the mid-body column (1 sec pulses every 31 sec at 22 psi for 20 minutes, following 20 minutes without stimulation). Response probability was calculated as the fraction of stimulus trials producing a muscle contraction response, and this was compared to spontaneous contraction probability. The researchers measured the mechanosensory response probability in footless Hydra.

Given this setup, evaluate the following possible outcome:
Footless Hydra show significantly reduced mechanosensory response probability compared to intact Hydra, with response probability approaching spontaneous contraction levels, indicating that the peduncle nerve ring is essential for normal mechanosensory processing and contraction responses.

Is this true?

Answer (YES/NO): NO